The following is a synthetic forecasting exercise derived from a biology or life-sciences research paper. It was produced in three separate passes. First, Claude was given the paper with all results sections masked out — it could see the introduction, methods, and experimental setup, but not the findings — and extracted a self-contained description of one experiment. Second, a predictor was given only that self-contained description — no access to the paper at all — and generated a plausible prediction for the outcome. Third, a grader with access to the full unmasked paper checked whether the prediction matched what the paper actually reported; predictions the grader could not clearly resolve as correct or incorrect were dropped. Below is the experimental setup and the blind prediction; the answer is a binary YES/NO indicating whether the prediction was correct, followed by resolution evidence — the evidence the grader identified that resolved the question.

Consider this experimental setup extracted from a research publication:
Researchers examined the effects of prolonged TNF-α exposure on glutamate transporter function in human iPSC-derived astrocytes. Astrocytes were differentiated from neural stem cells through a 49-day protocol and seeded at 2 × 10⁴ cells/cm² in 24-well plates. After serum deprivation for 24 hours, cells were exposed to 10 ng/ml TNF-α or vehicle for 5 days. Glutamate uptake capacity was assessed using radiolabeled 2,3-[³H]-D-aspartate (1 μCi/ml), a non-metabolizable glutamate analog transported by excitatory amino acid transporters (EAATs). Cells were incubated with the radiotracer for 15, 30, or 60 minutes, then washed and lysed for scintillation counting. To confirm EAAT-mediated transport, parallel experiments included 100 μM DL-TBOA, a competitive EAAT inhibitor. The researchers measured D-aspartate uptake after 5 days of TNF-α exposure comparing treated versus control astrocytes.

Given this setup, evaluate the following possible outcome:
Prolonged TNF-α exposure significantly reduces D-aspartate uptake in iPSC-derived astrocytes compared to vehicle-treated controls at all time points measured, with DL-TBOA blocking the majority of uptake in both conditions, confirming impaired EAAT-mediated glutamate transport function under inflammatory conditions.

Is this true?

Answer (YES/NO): YES